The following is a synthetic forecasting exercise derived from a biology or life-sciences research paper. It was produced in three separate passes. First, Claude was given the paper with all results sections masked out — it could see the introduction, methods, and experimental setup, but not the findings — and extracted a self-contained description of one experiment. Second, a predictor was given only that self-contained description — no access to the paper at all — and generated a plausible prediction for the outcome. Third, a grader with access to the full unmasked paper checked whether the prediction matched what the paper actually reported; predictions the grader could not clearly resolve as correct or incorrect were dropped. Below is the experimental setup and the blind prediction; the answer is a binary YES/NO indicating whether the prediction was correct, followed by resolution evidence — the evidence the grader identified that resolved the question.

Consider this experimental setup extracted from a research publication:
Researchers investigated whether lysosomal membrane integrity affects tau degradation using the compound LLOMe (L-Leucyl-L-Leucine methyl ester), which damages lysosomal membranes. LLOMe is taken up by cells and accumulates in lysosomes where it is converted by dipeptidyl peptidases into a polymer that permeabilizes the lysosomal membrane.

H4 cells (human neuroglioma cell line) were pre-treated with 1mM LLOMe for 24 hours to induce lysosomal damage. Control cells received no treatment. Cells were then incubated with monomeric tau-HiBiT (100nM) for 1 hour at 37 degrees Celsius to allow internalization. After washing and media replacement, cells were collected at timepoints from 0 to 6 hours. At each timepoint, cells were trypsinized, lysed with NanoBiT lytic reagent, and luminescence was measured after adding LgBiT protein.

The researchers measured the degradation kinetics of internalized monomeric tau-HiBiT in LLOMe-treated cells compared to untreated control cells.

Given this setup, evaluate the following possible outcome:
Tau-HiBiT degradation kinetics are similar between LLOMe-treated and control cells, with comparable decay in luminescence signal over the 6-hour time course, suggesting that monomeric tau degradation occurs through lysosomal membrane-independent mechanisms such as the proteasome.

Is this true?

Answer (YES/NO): NO